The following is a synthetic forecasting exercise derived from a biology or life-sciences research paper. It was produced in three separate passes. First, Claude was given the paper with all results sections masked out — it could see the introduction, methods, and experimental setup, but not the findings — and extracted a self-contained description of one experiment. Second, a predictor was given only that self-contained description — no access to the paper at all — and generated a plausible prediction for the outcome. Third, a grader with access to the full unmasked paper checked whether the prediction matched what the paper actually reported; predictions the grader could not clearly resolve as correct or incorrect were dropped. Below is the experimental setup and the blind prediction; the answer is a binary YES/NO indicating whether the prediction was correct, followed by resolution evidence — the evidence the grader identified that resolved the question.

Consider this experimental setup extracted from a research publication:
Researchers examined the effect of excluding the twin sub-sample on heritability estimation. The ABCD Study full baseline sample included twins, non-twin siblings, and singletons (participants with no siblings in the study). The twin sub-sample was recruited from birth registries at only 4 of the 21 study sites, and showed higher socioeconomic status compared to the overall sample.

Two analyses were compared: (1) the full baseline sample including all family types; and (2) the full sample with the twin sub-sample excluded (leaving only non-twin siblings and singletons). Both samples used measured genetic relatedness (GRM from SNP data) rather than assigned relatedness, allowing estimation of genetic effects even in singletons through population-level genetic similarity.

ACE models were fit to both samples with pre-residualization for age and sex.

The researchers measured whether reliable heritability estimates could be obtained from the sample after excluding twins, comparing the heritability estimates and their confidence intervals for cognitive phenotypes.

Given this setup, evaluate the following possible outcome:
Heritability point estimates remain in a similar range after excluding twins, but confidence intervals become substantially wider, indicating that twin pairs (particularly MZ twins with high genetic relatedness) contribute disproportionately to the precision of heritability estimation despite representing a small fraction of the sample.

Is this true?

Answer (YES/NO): NO